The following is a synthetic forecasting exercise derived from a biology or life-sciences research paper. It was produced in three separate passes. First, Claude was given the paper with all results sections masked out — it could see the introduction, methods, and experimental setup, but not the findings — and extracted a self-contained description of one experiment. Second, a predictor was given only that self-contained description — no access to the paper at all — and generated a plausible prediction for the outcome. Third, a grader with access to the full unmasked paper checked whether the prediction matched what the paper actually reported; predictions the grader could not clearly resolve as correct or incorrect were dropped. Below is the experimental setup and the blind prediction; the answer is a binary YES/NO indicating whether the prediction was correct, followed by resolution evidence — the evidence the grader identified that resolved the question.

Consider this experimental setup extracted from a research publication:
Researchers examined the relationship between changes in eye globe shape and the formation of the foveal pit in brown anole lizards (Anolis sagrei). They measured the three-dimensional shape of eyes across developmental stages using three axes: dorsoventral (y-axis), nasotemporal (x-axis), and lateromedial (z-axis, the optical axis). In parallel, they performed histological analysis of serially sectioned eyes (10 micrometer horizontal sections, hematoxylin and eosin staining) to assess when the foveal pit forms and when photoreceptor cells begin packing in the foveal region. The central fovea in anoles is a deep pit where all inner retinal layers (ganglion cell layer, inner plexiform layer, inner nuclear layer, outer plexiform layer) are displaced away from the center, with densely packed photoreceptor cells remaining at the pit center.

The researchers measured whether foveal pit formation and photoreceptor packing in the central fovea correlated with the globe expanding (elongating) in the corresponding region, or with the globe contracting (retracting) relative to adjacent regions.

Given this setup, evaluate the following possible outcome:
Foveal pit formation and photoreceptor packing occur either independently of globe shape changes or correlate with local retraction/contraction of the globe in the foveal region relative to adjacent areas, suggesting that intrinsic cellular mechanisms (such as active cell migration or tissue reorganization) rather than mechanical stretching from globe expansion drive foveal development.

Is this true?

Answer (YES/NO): YES